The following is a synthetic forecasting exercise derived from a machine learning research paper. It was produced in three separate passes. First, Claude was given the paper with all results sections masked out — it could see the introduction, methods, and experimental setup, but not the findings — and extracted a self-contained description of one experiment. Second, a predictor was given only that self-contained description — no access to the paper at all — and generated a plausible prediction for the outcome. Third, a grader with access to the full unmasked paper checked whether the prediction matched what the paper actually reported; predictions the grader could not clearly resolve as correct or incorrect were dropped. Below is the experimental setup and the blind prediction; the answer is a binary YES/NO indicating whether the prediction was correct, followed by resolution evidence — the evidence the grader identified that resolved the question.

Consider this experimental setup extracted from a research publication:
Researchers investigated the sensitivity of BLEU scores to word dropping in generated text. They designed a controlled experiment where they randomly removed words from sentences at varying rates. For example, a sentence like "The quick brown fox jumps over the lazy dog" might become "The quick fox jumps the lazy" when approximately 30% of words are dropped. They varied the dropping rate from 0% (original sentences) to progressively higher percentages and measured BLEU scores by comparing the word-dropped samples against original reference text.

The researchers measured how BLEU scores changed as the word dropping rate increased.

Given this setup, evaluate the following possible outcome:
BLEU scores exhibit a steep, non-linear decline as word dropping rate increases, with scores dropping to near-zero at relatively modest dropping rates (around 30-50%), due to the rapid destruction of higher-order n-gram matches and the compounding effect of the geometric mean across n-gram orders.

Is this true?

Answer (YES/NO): NO